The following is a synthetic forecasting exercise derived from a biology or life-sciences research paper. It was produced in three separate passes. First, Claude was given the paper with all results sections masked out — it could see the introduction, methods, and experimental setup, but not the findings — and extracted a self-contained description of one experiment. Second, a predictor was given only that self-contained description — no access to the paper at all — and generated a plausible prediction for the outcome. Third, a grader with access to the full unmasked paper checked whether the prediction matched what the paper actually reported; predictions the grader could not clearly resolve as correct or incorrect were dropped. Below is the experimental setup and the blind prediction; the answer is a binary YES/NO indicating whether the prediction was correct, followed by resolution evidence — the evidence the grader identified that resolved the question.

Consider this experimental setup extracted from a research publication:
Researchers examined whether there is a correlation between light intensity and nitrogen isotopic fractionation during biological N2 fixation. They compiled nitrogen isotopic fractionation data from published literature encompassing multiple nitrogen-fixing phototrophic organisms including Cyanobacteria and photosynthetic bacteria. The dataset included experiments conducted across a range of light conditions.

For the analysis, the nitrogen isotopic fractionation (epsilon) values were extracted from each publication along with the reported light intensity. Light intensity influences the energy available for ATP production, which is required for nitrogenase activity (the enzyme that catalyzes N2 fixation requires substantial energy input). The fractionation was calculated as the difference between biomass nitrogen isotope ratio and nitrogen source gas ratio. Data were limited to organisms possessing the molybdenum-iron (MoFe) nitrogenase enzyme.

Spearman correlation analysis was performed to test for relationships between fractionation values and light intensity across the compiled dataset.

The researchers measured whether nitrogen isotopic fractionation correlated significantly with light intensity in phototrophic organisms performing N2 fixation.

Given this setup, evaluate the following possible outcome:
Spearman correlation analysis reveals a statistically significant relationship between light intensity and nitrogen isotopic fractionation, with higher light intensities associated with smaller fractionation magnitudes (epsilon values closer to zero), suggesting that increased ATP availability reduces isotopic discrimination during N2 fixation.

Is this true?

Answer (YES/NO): NO